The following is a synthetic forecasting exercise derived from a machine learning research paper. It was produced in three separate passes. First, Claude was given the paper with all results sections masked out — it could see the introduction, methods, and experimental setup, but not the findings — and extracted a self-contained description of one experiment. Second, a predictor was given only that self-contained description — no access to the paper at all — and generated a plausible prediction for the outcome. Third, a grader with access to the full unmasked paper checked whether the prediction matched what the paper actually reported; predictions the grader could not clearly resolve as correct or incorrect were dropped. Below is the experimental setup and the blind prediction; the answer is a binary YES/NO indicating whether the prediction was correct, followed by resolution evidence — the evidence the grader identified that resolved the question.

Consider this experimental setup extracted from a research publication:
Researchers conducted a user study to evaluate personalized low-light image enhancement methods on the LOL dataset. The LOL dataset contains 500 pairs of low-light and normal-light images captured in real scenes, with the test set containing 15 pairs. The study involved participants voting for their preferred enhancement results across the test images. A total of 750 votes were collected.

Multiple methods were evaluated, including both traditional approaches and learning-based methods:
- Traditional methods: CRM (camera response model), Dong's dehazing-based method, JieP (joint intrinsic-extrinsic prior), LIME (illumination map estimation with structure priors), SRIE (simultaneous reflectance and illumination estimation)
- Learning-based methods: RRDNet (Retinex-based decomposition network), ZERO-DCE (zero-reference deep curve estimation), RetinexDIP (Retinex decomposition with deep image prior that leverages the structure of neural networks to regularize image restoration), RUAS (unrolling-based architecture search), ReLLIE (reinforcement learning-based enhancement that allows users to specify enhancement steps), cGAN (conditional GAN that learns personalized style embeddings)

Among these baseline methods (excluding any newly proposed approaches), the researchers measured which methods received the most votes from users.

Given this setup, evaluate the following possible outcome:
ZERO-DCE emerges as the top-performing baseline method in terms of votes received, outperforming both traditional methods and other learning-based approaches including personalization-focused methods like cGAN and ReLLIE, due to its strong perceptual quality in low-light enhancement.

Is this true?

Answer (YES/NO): NO